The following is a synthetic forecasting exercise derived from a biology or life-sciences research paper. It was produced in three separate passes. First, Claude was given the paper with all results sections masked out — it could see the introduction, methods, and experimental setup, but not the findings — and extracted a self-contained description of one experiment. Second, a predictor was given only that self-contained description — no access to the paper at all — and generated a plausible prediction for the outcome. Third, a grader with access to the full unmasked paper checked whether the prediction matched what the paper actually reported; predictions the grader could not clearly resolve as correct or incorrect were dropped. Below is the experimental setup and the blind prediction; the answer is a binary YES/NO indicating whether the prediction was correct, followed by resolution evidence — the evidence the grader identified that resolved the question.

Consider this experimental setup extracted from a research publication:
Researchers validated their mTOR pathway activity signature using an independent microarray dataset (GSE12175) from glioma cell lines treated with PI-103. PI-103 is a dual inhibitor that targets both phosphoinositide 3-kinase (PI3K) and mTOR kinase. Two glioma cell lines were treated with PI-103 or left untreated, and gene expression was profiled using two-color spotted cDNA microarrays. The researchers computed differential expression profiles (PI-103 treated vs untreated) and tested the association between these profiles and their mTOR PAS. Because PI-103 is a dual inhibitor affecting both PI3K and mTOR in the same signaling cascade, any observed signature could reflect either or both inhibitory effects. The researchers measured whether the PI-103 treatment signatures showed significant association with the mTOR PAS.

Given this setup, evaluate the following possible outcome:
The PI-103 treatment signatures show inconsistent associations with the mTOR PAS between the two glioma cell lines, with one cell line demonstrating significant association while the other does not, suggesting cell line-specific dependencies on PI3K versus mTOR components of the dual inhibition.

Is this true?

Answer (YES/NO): NO